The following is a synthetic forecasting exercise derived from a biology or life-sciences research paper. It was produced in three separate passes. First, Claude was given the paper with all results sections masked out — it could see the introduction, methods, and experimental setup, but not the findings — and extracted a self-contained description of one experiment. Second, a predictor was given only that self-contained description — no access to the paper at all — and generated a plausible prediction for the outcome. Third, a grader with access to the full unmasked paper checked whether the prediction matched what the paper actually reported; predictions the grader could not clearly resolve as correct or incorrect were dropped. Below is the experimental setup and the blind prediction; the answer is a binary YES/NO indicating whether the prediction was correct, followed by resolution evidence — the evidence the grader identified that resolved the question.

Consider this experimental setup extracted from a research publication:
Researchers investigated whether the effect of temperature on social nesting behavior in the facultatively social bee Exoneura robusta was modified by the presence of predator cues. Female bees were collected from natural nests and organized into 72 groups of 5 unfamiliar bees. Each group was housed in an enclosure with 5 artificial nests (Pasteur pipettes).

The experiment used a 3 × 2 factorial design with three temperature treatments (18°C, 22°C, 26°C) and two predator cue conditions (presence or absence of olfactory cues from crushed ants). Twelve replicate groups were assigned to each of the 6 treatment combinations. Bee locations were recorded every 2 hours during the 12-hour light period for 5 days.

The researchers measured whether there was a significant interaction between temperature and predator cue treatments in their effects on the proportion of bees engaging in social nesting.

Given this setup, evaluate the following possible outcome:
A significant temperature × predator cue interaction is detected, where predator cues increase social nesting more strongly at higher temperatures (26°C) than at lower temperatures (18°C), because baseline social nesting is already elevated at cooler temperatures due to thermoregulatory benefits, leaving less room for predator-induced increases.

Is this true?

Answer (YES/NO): NO